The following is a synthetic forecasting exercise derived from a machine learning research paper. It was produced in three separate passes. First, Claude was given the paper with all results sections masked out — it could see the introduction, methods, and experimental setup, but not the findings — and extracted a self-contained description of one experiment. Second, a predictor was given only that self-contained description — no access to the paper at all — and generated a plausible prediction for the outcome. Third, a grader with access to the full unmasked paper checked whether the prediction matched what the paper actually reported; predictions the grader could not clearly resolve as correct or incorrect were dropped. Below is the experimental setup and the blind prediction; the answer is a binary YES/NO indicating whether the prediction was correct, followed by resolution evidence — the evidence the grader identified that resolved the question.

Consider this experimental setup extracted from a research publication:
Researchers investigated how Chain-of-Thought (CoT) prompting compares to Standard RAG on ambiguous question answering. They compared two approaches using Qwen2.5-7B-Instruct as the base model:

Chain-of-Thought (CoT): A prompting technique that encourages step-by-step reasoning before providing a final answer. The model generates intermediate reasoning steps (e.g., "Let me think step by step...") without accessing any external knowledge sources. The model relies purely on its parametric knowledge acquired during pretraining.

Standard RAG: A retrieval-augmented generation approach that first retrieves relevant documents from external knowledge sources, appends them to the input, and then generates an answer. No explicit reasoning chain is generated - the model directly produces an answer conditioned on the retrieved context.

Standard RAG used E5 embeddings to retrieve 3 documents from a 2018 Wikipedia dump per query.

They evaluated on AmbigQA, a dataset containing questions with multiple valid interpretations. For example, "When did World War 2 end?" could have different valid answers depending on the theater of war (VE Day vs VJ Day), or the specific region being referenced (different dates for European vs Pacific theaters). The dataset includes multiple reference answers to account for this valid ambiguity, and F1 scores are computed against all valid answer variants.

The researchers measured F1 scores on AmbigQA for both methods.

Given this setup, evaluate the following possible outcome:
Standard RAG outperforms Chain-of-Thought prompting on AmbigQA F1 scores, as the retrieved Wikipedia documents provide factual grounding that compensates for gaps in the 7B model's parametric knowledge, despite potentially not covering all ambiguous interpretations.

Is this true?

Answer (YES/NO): YES